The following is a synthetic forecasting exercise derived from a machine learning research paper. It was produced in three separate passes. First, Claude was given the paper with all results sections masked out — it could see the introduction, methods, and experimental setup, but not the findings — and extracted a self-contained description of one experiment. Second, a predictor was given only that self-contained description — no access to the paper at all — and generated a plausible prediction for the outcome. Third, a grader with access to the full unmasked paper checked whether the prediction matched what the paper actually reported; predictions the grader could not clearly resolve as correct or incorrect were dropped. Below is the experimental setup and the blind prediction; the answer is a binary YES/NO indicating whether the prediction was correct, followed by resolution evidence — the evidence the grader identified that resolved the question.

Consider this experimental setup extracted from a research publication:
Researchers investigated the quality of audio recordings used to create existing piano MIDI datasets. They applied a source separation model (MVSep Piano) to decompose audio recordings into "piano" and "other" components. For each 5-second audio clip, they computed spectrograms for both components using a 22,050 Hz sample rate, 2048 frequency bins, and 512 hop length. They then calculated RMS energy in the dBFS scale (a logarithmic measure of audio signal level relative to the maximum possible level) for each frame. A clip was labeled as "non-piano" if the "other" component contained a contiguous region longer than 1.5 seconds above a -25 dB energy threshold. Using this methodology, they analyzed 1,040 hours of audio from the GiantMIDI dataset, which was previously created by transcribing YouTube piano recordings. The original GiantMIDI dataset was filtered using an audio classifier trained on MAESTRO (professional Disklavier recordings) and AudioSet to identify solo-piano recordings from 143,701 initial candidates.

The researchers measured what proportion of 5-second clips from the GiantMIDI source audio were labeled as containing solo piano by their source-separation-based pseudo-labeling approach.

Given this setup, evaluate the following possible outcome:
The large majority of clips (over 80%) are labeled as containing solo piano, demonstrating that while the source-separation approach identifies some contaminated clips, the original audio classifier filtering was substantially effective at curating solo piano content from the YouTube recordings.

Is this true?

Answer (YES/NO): YES